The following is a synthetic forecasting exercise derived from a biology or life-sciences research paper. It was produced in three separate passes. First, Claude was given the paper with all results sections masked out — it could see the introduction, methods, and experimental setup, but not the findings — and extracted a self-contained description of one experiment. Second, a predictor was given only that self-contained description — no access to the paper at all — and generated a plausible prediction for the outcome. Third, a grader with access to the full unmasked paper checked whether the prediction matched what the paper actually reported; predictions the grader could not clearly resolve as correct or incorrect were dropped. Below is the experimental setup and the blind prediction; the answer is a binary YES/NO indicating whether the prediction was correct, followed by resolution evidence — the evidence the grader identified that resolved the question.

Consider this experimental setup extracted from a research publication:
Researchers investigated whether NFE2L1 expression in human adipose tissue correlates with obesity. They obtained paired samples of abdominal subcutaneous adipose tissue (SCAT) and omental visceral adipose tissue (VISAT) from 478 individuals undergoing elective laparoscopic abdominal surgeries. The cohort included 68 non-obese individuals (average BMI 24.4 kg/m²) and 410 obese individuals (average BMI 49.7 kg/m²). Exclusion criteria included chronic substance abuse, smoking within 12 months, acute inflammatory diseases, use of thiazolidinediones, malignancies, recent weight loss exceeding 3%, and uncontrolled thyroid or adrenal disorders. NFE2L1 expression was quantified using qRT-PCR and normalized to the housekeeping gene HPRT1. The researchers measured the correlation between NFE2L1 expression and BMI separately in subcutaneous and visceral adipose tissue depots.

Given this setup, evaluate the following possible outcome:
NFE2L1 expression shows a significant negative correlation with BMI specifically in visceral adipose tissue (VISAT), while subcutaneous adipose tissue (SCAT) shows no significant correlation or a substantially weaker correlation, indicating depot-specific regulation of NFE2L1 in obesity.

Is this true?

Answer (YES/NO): NO